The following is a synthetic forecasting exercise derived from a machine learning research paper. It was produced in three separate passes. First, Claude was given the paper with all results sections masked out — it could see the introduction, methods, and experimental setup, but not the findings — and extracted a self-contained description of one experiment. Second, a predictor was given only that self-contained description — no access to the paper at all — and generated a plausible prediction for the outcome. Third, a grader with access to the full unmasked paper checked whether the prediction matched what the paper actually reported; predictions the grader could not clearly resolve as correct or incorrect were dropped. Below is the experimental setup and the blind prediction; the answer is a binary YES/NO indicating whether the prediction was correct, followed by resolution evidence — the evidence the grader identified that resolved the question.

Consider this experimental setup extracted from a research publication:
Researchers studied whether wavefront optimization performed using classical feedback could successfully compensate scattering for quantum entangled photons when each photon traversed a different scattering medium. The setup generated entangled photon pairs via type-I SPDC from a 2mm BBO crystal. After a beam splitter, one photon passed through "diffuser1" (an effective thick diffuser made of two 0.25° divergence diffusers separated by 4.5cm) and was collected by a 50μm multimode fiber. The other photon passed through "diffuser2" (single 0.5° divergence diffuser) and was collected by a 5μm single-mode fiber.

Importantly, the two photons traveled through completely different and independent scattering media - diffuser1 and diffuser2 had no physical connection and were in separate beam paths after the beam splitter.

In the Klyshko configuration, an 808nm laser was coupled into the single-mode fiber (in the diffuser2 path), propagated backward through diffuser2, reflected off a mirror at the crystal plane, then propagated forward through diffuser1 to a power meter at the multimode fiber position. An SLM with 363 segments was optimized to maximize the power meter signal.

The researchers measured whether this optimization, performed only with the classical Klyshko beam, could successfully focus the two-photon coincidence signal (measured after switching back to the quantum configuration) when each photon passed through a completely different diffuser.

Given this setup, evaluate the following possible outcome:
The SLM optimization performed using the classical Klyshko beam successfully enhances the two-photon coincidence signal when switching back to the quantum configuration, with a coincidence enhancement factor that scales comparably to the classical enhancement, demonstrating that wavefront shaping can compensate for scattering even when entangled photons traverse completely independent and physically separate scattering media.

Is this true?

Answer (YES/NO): NO